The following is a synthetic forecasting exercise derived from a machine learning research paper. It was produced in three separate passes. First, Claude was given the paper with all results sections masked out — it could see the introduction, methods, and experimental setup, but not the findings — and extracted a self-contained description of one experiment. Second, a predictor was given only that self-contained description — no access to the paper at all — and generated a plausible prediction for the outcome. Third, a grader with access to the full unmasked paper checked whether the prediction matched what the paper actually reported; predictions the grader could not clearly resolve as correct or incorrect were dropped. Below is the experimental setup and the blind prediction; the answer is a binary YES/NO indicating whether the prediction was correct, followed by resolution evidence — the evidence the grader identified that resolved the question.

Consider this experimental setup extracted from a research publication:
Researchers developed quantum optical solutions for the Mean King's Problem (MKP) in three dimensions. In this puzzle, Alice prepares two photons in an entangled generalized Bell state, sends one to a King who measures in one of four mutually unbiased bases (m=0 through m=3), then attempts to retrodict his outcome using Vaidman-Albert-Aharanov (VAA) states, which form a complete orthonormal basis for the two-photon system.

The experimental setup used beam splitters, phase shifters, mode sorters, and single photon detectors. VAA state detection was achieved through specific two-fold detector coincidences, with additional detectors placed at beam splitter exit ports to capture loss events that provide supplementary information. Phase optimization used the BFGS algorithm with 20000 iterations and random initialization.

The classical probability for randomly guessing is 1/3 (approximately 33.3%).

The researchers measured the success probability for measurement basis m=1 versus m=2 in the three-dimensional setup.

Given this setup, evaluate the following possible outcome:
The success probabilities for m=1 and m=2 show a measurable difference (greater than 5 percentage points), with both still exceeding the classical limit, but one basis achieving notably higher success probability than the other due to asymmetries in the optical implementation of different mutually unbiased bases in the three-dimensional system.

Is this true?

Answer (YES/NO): YES